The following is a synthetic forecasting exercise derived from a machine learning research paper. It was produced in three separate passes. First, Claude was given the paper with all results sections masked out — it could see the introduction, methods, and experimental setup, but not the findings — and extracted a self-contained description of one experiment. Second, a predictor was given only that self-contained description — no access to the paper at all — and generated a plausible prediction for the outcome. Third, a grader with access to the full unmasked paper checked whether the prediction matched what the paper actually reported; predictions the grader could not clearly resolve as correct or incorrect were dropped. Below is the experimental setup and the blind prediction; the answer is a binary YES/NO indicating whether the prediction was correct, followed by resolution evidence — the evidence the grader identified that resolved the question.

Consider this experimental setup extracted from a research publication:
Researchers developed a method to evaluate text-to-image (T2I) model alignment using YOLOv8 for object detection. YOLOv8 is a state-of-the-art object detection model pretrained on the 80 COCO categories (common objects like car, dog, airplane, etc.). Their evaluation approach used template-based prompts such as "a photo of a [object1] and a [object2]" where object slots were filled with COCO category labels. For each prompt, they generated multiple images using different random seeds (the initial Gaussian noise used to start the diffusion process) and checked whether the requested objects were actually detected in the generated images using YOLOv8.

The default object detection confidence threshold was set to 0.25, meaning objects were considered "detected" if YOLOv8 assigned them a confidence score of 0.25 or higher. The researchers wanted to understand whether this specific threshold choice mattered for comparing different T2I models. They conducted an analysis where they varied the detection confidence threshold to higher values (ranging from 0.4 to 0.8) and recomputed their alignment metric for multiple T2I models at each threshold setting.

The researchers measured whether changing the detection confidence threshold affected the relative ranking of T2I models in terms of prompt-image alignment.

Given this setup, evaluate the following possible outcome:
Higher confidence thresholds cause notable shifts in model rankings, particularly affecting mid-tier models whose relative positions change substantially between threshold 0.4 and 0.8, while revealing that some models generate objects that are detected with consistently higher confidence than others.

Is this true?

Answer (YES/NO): NO